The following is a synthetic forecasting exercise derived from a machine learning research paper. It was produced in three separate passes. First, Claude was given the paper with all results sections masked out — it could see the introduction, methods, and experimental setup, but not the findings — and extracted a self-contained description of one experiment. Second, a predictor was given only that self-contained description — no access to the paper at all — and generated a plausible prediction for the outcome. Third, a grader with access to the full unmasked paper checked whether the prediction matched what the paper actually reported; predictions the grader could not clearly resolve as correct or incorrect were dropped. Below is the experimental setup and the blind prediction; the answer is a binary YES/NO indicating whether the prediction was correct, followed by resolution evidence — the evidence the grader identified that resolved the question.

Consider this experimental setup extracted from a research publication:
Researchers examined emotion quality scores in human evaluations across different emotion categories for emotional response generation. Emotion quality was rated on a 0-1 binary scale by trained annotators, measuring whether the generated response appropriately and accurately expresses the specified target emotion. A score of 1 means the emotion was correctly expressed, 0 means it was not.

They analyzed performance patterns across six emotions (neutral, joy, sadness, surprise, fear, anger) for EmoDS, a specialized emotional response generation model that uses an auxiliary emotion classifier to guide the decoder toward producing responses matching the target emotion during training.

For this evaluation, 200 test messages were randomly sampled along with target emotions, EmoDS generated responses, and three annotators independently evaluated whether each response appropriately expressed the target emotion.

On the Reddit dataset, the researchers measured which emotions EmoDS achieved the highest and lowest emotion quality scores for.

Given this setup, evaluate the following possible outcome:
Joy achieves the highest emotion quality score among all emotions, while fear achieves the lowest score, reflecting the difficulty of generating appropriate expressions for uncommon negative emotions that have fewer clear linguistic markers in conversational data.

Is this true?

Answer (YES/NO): NO